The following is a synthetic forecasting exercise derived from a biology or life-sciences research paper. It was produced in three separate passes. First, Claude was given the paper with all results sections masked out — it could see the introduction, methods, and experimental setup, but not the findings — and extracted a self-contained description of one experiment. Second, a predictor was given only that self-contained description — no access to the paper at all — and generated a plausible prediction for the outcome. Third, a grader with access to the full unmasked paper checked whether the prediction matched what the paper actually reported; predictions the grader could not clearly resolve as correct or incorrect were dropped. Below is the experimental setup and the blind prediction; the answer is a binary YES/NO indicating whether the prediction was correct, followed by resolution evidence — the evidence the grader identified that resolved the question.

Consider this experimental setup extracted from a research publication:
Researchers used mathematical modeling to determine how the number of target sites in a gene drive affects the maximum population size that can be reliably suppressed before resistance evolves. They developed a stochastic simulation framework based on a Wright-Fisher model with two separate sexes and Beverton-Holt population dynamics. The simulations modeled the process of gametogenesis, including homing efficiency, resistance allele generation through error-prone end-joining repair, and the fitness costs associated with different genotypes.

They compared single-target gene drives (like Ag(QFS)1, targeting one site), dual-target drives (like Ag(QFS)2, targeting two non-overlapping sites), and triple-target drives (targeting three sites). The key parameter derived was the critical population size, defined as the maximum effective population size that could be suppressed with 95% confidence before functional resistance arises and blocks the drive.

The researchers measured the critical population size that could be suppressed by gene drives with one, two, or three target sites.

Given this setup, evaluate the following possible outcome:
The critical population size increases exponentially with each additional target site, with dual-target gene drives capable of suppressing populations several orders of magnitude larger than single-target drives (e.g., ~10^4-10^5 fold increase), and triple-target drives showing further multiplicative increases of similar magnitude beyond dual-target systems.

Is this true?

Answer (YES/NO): YES